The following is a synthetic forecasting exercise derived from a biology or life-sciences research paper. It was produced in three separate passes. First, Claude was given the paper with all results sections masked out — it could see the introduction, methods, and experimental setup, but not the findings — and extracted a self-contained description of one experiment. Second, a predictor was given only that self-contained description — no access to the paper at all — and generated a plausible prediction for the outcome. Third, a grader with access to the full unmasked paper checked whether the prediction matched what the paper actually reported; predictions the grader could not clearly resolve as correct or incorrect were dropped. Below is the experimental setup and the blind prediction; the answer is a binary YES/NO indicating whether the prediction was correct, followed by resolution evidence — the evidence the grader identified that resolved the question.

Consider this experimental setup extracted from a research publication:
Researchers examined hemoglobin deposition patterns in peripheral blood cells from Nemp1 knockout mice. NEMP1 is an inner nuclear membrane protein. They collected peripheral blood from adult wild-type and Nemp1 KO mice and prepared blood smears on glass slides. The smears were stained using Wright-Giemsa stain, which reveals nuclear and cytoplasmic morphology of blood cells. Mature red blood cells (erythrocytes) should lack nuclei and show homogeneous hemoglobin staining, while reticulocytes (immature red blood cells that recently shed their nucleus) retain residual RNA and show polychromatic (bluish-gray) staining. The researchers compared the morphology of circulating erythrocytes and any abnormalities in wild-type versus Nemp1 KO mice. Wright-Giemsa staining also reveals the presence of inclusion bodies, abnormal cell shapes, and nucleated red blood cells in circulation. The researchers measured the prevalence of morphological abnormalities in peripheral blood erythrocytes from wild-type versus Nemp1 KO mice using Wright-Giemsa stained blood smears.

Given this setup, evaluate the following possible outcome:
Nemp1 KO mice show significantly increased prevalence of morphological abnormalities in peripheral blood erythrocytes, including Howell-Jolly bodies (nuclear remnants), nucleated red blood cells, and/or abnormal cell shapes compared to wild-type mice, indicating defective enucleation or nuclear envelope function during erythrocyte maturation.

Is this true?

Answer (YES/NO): YES